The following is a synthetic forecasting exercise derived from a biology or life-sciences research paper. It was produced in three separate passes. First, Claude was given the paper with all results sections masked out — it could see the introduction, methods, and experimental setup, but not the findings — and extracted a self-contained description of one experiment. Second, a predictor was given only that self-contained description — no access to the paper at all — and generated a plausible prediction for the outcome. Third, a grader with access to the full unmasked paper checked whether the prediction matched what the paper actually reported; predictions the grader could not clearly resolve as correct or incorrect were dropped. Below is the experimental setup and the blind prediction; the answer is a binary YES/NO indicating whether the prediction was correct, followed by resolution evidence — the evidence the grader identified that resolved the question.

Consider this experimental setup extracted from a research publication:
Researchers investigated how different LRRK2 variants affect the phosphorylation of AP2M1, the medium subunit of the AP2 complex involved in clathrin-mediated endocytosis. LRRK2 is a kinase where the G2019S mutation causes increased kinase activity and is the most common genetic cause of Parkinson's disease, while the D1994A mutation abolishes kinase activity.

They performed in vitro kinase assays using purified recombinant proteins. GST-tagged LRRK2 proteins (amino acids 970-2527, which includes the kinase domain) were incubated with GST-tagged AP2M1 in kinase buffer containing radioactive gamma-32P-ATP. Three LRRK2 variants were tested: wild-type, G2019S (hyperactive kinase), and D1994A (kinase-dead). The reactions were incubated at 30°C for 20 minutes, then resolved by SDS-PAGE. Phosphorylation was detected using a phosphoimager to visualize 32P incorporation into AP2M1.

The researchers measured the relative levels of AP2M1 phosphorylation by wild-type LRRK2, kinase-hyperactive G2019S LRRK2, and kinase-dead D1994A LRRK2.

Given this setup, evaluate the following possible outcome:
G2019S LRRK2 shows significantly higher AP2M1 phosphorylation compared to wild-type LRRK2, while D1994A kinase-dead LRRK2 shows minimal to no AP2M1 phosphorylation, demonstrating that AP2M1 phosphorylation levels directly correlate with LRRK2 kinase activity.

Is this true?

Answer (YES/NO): YES